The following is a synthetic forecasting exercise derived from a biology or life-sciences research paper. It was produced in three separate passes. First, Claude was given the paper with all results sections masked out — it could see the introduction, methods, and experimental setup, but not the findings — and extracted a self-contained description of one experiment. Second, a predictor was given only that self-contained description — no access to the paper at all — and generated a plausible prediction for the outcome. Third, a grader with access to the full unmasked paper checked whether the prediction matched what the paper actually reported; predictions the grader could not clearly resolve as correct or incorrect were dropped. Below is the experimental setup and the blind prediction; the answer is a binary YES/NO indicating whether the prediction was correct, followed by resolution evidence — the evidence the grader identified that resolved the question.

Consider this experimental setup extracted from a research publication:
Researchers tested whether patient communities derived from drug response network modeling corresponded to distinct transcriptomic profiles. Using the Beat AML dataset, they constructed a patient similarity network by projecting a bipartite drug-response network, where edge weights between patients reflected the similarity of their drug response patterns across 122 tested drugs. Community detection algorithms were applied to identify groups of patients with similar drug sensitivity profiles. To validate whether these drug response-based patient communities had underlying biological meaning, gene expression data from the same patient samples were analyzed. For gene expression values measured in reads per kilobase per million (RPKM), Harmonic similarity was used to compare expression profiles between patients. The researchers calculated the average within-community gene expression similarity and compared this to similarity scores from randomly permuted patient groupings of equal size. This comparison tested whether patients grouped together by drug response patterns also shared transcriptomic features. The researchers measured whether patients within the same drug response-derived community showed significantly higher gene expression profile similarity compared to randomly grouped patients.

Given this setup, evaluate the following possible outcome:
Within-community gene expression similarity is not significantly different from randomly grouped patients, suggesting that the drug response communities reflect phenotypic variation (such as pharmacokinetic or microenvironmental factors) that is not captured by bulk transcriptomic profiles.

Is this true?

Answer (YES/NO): NO